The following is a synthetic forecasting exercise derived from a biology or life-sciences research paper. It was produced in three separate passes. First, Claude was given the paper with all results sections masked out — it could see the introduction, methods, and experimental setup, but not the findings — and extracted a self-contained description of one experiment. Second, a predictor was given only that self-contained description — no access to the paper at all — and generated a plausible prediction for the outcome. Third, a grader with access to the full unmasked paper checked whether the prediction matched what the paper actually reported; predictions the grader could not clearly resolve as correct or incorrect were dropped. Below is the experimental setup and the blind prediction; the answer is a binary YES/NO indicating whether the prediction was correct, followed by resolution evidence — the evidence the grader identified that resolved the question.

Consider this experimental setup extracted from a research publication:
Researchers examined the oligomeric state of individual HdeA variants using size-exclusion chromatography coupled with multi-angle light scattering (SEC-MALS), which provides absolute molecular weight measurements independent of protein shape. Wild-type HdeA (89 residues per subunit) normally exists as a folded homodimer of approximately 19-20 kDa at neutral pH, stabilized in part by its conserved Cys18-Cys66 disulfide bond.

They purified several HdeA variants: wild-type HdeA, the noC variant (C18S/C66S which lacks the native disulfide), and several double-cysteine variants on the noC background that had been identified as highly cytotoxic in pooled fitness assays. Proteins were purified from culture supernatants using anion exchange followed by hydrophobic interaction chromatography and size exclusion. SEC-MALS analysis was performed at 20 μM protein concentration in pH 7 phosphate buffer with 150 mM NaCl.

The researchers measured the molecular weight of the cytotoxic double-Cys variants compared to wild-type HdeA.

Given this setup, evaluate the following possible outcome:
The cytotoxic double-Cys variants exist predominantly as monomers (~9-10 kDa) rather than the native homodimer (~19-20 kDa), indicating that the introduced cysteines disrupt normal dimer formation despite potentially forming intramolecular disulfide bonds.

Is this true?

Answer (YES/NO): YES